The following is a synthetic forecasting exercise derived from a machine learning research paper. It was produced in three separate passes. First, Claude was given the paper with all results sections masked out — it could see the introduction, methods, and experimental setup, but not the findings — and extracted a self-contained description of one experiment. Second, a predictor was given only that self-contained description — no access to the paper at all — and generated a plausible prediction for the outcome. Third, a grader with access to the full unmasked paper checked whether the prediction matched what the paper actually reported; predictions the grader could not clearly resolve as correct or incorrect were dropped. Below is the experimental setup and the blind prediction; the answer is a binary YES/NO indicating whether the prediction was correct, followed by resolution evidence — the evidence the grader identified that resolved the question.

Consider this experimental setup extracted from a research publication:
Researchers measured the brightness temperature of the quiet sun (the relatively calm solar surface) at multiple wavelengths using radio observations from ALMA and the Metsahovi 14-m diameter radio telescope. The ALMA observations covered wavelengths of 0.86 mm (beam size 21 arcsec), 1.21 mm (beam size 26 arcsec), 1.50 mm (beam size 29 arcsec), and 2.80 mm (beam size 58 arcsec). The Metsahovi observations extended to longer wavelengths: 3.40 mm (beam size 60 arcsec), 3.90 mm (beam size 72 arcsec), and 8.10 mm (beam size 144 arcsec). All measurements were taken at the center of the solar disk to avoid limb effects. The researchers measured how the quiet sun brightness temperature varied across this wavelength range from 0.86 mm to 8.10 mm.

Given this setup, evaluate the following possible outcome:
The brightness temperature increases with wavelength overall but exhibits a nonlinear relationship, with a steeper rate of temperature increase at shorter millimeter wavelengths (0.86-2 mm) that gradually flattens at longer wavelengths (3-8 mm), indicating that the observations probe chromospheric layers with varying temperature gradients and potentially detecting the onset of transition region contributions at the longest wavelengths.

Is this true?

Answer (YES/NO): NO